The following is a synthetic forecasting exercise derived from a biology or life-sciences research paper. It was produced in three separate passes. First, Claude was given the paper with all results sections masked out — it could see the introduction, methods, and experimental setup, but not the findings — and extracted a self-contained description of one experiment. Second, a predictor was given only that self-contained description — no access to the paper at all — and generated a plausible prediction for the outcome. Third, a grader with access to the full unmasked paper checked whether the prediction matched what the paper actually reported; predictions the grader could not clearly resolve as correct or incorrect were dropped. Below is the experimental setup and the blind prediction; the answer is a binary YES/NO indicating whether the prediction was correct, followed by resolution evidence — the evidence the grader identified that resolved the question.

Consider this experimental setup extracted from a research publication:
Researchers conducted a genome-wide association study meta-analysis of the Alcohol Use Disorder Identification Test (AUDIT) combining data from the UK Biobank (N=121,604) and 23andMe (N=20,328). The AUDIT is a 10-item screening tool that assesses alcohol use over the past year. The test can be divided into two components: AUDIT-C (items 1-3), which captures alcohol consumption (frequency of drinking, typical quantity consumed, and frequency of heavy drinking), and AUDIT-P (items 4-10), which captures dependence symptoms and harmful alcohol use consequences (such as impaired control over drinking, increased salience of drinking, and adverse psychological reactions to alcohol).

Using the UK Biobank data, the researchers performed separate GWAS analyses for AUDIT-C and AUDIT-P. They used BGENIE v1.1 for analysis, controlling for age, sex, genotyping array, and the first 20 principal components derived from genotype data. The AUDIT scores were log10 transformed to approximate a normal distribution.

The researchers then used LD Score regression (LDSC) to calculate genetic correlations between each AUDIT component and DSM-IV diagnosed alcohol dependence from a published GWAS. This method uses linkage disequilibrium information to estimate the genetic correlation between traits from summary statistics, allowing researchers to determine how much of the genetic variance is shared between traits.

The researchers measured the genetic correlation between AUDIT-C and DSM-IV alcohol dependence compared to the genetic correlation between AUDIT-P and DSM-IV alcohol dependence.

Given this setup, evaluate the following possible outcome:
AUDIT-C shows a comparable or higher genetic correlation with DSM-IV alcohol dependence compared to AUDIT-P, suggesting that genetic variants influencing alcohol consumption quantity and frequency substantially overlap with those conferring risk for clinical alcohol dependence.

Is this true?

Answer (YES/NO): NO